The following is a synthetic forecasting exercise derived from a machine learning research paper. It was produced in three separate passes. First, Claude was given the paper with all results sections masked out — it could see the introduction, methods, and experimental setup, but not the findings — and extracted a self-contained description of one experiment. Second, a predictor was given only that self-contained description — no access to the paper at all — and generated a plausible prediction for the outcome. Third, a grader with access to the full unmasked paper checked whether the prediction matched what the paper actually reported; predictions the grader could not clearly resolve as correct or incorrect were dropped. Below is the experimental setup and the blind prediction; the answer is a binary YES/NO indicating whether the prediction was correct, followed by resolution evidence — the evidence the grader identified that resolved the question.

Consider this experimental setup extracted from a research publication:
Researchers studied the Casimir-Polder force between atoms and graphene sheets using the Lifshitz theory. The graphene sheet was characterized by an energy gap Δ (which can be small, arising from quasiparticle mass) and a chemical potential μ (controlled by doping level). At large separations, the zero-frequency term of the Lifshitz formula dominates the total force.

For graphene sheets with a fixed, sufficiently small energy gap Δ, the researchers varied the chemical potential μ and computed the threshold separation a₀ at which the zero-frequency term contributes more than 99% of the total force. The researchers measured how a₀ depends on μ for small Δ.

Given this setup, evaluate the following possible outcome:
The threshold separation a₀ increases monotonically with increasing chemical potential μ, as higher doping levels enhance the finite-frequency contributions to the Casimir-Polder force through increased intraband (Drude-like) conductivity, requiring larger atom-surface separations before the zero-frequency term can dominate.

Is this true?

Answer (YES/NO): YES